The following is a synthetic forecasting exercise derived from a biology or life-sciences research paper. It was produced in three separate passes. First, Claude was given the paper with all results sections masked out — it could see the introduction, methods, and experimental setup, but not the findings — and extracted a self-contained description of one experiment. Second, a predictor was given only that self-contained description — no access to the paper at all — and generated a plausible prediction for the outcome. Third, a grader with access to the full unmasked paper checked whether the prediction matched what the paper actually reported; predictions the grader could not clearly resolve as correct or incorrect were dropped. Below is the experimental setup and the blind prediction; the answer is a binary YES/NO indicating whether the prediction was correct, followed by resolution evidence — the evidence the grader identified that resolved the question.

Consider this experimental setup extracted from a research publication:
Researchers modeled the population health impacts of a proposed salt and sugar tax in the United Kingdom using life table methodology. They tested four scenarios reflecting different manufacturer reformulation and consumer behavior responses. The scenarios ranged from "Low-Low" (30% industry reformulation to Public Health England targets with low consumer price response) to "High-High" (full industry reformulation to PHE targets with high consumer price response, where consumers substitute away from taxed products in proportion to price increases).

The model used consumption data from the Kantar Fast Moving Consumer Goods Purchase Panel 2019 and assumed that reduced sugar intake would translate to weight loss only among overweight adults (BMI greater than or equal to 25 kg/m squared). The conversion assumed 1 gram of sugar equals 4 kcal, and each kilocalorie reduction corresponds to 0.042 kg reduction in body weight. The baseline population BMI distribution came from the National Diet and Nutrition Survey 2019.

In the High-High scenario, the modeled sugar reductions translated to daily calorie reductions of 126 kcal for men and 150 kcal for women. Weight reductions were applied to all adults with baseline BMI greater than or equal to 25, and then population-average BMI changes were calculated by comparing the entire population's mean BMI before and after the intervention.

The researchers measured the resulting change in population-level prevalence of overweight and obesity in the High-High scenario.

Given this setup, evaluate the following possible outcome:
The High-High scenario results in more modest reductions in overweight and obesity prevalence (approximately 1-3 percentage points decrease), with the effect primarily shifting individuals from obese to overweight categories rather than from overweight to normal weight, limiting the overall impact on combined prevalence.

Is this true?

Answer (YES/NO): NO